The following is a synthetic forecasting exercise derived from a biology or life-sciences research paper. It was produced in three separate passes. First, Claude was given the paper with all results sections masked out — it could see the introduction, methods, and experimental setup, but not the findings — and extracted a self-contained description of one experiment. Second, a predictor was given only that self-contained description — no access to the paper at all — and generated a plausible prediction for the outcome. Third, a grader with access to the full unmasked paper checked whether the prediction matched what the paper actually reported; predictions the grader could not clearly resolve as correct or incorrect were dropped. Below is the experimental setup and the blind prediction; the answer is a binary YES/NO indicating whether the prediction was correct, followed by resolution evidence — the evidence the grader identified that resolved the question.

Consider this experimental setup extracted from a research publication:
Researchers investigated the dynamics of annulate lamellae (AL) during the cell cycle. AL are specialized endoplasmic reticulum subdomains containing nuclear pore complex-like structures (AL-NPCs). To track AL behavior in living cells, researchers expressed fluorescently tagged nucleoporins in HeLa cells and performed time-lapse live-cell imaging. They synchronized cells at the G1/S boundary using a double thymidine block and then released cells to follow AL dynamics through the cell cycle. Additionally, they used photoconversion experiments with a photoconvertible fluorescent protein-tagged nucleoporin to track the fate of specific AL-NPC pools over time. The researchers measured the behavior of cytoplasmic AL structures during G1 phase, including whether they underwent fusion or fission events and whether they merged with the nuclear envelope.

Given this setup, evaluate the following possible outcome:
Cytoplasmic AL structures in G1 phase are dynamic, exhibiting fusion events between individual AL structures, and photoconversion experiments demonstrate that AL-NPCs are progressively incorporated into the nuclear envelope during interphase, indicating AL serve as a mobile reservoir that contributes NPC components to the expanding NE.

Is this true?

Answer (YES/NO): YES